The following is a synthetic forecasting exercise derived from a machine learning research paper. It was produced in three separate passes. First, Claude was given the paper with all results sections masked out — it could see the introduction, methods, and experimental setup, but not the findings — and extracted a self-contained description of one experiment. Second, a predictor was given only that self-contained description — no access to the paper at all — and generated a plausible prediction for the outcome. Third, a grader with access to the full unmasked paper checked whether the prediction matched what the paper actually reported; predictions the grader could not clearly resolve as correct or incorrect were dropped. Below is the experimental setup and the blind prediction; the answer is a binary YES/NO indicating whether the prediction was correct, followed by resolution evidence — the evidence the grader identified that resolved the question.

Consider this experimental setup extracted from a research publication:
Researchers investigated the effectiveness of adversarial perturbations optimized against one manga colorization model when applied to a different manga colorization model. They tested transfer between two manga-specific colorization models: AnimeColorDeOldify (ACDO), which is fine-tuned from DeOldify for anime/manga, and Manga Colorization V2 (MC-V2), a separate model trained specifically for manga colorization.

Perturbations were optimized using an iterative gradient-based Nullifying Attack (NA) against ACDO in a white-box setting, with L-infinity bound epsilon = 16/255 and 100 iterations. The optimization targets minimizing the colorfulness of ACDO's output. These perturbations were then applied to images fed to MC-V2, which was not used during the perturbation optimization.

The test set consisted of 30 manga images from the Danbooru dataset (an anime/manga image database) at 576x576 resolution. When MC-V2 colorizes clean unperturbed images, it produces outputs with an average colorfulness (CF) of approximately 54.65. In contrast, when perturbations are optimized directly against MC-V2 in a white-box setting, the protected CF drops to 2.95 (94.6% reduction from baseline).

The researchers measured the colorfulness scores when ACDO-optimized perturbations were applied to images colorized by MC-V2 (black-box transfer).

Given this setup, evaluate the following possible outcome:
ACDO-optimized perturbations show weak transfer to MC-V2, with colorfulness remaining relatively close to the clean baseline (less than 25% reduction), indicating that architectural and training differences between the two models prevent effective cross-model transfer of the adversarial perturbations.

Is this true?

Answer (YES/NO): YES